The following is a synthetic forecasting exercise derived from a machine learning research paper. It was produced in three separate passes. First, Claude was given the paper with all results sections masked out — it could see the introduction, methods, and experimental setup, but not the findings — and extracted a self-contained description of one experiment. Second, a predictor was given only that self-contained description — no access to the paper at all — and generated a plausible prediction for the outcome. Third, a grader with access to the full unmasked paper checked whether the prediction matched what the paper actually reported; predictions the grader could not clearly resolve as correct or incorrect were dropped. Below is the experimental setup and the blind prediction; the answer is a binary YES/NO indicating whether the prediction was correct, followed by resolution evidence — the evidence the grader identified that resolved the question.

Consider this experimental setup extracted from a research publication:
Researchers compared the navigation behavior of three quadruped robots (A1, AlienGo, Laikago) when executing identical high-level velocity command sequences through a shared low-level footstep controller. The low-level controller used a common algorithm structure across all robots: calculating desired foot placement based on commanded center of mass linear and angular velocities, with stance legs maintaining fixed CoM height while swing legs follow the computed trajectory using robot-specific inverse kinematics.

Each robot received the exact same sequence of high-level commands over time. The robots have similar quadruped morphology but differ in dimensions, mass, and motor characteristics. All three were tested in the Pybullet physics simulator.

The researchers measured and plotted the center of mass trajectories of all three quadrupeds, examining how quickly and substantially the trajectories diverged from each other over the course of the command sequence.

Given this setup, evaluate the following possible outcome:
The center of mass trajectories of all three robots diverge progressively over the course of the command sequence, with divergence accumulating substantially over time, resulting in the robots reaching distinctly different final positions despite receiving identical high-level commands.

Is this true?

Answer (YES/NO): YES